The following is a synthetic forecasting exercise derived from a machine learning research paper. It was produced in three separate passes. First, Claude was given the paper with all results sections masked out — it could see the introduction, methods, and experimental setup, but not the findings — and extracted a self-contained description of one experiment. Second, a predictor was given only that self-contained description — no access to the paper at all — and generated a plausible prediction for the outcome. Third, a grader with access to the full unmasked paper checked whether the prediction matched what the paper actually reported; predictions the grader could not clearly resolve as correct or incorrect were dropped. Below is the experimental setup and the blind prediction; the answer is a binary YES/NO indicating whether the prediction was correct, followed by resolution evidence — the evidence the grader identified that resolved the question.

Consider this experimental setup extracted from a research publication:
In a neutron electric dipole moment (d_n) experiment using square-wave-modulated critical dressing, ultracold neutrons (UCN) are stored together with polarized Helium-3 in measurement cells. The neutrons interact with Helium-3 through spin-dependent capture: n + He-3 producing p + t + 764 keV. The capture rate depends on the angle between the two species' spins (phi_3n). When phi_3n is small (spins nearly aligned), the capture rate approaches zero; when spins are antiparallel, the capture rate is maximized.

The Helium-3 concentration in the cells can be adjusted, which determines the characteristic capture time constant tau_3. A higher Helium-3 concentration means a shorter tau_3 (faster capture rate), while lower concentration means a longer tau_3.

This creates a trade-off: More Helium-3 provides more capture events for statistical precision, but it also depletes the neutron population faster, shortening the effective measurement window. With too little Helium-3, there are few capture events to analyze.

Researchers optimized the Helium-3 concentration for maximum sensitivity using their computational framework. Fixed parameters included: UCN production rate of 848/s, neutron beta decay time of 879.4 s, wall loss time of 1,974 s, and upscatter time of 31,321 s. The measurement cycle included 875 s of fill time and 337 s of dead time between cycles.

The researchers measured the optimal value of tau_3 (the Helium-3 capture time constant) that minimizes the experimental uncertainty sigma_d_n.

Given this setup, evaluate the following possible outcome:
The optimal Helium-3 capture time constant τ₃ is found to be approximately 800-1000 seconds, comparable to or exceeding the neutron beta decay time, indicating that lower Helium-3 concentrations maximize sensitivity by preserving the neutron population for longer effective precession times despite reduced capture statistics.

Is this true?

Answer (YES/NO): NO